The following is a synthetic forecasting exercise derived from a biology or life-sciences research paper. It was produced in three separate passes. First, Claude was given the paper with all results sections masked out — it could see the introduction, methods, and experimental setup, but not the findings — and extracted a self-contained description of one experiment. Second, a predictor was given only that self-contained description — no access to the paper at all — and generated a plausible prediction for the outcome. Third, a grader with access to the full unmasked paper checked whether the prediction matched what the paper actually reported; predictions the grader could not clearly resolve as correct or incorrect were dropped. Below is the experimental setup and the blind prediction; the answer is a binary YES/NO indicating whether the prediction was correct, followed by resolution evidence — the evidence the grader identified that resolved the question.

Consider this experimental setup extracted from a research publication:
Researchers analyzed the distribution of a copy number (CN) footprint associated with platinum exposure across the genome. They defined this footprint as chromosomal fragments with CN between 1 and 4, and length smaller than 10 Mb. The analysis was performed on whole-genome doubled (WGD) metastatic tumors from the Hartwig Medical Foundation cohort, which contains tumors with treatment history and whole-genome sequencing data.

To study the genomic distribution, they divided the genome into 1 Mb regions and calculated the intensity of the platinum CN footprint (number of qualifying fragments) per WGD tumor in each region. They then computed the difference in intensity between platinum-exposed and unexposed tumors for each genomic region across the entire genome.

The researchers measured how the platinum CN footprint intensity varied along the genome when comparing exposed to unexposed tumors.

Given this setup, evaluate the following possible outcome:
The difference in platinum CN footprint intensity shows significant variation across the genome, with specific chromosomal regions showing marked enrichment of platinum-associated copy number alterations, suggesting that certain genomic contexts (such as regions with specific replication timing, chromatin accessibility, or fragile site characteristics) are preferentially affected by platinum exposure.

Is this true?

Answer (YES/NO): NO